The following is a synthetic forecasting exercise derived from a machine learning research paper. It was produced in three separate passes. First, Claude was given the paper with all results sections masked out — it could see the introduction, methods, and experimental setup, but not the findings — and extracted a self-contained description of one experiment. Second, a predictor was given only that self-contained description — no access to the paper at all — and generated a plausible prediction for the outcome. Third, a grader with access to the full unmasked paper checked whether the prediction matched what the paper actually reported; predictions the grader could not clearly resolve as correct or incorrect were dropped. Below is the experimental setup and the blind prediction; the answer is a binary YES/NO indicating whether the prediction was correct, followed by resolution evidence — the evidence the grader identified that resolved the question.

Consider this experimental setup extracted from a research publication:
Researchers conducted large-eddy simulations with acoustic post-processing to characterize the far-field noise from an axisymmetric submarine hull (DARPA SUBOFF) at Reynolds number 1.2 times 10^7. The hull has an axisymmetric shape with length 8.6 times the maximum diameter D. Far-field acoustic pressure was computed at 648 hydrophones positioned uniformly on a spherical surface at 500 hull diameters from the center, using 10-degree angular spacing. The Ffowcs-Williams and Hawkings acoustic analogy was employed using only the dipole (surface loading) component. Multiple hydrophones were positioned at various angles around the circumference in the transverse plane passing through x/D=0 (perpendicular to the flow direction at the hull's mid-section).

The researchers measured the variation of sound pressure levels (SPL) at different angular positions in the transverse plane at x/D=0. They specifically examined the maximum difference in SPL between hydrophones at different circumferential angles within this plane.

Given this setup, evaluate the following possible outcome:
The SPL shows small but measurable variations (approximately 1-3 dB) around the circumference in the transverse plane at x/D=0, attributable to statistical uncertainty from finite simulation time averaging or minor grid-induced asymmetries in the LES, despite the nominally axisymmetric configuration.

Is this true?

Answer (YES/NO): YES